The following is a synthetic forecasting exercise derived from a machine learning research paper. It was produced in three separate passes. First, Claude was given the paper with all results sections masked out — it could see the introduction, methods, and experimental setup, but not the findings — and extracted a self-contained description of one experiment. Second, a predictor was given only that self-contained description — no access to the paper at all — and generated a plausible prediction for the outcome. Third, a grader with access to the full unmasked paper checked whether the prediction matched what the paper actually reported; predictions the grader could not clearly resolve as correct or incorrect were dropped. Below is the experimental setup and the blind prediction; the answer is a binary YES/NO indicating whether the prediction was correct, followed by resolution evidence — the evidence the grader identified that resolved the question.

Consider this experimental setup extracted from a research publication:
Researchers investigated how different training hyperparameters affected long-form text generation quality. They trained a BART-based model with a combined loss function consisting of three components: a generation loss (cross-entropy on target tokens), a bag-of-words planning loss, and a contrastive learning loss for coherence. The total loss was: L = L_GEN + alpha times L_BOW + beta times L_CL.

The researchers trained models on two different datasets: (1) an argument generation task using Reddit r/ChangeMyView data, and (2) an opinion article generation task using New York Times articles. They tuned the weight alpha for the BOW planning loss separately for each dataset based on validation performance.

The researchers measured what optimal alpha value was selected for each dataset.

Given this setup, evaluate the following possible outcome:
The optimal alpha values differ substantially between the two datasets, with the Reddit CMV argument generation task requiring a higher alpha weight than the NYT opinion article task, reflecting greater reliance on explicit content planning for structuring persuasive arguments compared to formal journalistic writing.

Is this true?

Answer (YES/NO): NO